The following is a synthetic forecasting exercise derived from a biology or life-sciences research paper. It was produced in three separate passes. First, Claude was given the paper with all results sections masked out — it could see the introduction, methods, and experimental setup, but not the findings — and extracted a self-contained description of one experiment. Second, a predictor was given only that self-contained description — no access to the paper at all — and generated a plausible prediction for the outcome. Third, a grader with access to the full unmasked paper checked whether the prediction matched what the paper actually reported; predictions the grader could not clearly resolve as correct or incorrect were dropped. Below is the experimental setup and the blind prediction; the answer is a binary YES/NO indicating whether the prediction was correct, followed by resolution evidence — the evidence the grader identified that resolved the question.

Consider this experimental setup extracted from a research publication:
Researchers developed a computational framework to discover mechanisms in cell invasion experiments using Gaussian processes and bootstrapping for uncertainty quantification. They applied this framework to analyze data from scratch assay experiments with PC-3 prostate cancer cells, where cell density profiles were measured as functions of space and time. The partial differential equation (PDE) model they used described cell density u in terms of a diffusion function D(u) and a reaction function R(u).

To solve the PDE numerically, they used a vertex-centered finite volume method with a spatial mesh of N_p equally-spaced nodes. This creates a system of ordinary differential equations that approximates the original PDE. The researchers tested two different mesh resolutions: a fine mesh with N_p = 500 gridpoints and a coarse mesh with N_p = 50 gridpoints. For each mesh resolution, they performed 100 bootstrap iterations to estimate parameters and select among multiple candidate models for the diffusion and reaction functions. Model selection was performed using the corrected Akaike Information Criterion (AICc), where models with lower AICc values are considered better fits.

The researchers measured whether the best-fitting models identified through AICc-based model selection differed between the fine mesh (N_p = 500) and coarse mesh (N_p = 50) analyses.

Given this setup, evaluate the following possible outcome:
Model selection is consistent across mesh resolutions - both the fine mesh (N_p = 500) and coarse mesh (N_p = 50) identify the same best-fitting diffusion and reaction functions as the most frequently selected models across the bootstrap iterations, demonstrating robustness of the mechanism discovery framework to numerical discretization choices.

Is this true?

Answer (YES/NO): YES